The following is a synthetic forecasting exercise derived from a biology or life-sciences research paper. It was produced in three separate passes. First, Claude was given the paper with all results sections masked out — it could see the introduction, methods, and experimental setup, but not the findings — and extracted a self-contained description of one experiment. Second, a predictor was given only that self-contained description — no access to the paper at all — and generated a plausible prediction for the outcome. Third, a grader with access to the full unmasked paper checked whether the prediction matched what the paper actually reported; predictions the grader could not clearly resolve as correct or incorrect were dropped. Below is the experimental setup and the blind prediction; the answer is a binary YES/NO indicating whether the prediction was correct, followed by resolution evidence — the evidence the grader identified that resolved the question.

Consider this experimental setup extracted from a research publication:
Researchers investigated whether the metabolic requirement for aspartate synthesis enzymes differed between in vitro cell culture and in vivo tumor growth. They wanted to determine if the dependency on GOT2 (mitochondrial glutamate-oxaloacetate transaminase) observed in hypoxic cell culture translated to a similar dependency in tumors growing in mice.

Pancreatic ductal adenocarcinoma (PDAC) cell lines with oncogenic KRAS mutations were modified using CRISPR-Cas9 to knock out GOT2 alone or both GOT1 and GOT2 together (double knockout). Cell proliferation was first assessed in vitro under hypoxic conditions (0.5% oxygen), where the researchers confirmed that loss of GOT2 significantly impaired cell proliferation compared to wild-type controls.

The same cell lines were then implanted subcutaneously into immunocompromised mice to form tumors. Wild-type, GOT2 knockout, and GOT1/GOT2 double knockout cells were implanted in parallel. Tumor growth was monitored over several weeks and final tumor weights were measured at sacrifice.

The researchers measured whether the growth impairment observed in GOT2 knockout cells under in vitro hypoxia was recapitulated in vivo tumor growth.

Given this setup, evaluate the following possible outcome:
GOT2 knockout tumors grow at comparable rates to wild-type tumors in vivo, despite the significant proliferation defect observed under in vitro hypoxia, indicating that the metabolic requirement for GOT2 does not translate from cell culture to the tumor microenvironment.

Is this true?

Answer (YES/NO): YES